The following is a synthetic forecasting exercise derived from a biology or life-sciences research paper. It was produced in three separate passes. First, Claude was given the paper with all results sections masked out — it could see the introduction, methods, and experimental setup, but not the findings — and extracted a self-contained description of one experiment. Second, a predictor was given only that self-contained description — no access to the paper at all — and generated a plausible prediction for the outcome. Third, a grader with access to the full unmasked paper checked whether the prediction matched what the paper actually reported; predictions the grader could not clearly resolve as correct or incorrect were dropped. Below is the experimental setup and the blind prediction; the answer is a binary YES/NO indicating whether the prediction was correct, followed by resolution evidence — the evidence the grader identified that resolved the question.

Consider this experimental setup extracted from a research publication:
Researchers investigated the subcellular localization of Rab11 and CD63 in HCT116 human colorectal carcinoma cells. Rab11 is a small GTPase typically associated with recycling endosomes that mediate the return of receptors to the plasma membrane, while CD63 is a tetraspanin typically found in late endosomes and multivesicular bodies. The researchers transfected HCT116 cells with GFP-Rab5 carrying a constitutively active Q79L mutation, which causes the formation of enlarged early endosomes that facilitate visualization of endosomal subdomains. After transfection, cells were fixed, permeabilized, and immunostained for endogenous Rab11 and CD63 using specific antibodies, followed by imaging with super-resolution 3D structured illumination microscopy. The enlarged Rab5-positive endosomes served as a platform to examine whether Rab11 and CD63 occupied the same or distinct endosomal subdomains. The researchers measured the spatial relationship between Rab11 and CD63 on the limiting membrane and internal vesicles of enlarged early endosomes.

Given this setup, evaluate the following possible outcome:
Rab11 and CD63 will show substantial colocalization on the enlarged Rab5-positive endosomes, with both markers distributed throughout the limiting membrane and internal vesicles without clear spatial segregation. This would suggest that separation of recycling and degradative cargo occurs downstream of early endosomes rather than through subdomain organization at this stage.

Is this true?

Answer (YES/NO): NO